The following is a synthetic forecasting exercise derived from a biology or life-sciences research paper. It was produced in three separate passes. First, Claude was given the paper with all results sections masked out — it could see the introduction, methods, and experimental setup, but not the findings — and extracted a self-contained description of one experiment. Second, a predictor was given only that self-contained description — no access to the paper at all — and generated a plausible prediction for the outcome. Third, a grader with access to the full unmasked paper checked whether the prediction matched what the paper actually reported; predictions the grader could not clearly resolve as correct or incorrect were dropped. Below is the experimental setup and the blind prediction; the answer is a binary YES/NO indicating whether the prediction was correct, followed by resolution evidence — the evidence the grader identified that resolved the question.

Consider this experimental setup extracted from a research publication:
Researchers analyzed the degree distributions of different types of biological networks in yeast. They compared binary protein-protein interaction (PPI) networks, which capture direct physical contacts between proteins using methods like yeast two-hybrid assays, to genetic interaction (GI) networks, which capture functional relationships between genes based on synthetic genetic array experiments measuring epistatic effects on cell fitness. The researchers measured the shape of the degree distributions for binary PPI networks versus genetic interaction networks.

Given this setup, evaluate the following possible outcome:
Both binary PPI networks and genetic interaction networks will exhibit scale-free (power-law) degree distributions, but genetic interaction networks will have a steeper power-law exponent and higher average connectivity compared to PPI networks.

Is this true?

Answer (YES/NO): NO